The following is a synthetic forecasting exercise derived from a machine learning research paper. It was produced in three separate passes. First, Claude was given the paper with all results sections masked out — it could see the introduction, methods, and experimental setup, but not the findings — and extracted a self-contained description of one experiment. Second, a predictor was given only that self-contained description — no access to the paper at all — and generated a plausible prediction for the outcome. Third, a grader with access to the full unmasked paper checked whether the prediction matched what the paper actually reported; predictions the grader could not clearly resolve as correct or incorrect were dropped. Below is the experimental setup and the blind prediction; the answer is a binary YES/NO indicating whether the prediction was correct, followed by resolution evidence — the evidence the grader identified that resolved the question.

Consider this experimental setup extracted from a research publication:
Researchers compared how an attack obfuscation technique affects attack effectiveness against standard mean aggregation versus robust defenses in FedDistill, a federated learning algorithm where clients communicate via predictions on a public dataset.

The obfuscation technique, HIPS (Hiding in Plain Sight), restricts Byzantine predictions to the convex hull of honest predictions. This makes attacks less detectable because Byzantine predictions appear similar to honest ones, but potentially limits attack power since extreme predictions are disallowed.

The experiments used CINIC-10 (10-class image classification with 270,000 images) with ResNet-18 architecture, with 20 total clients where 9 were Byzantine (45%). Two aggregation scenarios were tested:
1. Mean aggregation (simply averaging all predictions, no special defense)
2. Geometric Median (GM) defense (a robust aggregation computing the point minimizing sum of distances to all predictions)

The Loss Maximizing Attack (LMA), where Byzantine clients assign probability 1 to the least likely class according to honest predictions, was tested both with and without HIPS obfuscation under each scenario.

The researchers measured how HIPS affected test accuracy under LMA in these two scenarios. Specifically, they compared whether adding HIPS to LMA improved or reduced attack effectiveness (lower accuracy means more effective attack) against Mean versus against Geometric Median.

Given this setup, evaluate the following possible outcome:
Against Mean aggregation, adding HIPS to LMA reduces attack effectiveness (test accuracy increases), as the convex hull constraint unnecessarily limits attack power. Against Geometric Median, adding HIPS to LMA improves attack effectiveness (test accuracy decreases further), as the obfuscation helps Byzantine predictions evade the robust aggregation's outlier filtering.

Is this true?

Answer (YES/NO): YES